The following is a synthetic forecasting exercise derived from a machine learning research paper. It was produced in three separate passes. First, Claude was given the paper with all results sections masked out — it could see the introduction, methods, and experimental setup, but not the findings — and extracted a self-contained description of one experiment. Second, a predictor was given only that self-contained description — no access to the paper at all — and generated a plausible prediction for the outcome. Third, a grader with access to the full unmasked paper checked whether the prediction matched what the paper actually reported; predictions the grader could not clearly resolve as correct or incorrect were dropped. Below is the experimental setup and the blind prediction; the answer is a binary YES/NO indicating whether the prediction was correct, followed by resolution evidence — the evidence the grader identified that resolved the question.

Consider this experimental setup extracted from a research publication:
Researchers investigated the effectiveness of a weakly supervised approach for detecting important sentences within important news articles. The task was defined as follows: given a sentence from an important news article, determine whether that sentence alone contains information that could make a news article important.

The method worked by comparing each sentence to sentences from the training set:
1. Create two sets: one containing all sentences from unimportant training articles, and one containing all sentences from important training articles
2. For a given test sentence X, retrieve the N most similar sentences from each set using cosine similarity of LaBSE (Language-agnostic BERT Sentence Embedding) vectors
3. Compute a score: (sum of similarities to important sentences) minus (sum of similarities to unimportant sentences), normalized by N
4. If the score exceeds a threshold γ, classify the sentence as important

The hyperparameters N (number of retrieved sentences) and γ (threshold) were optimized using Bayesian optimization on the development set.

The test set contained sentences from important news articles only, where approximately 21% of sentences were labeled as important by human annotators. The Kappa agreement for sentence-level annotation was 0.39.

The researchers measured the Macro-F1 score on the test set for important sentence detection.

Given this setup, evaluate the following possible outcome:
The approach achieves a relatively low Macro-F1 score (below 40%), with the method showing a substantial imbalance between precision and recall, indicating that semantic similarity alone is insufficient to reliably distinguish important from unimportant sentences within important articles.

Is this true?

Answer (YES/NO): NO